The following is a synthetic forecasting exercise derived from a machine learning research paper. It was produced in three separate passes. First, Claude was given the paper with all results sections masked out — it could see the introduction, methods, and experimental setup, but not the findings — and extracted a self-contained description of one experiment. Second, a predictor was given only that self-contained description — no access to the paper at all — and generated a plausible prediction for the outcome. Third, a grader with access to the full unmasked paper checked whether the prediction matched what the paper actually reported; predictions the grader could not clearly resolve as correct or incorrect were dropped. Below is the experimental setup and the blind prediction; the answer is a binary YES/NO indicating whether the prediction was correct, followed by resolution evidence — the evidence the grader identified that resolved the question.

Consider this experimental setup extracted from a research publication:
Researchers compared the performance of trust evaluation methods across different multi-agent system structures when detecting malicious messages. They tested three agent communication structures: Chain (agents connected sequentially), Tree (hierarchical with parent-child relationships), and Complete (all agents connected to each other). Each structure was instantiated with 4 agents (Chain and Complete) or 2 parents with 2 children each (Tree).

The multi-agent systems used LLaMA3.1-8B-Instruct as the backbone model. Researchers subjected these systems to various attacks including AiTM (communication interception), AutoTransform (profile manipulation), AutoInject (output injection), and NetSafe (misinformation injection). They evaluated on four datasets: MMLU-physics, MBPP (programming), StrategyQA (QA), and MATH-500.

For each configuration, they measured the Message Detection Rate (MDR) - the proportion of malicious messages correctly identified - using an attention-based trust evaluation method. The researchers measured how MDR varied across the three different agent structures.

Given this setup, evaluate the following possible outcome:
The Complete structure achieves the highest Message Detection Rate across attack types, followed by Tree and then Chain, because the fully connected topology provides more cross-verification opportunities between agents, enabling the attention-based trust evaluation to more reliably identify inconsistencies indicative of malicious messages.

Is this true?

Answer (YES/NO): NO